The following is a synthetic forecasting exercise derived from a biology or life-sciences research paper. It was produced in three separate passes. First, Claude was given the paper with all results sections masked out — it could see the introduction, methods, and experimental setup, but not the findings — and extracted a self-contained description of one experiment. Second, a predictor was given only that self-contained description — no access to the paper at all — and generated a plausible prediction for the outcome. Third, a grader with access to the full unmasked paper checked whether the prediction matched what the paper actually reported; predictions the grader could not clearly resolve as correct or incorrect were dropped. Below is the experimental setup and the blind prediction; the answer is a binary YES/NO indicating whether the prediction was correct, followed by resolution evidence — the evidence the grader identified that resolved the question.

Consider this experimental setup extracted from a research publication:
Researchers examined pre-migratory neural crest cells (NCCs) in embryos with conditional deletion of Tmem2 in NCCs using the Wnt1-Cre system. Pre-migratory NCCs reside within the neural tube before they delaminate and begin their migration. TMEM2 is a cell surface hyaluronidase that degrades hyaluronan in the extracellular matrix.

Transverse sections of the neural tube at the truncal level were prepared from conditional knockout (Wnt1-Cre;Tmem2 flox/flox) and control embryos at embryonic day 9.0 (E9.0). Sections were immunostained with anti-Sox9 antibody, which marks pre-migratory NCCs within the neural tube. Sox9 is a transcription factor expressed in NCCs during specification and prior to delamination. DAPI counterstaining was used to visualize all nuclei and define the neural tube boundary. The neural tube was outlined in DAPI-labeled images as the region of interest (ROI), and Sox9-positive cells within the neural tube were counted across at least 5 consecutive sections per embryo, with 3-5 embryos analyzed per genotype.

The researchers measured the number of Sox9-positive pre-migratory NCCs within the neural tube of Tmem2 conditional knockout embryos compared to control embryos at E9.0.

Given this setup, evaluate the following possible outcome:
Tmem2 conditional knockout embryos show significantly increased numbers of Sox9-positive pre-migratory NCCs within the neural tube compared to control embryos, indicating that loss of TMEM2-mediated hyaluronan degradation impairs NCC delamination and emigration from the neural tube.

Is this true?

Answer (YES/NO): NO